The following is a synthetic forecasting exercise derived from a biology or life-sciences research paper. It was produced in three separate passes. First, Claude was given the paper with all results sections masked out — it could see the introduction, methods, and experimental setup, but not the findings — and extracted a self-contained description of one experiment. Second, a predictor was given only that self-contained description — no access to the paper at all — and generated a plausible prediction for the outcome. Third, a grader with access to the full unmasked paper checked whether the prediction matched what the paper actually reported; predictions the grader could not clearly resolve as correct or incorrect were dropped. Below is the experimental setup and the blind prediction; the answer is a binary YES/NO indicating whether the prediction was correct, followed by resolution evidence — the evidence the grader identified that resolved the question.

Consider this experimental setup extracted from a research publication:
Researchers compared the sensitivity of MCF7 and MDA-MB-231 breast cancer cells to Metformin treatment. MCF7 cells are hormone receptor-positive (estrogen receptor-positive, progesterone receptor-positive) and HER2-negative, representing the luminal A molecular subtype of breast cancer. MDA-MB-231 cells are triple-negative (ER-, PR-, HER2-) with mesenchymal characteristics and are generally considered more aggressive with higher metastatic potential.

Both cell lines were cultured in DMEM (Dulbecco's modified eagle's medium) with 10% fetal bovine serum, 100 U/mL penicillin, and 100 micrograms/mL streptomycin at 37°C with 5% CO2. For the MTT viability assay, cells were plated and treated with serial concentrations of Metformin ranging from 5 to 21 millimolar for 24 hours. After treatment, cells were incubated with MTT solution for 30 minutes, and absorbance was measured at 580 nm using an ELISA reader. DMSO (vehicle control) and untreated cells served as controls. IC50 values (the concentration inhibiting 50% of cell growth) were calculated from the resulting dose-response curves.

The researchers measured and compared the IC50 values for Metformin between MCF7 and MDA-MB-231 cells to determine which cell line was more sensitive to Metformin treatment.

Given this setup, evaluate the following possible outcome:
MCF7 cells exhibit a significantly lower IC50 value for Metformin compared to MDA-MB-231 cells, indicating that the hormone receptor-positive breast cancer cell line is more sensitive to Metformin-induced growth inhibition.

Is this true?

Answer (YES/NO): NO